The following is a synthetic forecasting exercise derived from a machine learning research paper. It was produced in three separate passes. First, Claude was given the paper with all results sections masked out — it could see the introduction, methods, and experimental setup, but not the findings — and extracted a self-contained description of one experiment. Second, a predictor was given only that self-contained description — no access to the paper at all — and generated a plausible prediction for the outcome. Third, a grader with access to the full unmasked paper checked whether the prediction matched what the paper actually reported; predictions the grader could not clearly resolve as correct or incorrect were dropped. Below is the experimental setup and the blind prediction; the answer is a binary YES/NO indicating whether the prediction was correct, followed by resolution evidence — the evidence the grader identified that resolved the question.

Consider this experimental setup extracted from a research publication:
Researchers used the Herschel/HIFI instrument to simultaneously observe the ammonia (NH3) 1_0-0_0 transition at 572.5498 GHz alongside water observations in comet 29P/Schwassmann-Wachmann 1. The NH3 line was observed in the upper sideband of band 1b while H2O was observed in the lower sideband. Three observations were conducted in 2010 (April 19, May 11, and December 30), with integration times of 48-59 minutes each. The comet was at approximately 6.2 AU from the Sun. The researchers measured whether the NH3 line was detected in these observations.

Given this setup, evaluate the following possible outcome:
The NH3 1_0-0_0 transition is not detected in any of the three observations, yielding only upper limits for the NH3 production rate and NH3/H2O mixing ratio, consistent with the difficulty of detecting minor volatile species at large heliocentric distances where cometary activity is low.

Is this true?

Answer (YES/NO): YES